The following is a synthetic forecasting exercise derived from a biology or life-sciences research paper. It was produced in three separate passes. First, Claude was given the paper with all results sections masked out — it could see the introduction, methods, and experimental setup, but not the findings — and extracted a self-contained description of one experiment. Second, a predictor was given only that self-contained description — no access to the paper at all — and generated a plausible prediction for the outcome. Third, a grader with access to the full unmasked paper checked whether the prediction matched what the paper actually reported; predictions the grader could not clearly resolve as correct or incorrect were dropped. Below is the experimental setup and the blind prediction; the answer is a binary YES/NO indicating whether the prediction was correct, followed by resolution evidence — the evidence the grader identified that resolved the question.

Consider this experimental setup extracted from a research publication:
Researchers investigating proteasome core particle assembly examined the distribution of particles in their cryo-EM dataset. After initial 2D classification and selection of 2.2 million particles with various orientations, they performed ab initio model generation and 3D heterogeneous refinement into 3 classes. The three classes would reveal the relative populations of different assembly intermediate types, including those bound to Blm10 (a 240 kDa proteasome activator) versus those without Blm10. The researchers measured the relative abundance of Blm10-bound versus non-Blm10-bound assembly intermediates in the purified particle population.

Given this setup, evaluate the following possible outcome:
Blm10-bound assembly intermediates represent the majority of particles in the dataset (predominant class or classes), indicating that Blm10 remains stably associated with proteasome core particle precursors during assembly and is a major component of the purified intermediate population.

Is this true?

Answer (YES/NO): YES